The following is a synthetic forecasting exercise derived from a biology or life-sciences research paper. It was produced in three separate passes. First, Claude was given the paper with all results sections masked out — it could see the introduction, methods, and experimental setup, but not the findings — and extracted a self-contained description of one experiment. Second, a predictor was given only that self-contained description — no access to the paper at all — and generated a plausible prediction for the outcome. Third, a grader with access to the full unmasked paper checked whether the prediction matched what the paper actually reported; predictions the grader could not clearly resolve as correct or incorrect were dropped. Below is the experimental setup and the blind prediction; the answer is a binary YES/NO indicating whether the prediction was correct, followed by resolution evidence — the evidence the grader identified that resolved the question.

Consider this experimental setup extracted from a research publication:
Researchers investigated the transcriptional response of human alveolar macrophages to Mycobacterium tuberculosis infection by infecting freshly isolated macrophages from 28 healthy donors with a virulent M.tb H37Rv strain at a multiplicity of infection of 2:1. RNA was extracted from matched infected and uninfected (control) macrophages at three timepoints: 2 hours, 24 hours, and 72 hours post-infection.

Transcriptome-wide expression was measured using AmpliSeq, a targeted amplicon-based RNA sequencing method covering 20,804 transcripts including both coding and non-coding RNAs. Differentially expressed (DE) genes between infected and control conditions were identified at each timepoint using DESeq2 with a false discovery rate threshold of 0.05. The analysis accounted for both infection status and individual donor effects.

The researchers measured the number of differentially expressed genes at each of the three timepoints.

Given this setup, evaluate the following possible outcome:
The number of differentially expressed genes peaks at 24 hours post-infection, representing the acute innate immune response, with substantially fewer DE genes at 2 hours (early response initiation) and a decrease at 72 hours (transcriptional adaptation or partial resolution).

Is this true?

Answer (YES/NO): NO